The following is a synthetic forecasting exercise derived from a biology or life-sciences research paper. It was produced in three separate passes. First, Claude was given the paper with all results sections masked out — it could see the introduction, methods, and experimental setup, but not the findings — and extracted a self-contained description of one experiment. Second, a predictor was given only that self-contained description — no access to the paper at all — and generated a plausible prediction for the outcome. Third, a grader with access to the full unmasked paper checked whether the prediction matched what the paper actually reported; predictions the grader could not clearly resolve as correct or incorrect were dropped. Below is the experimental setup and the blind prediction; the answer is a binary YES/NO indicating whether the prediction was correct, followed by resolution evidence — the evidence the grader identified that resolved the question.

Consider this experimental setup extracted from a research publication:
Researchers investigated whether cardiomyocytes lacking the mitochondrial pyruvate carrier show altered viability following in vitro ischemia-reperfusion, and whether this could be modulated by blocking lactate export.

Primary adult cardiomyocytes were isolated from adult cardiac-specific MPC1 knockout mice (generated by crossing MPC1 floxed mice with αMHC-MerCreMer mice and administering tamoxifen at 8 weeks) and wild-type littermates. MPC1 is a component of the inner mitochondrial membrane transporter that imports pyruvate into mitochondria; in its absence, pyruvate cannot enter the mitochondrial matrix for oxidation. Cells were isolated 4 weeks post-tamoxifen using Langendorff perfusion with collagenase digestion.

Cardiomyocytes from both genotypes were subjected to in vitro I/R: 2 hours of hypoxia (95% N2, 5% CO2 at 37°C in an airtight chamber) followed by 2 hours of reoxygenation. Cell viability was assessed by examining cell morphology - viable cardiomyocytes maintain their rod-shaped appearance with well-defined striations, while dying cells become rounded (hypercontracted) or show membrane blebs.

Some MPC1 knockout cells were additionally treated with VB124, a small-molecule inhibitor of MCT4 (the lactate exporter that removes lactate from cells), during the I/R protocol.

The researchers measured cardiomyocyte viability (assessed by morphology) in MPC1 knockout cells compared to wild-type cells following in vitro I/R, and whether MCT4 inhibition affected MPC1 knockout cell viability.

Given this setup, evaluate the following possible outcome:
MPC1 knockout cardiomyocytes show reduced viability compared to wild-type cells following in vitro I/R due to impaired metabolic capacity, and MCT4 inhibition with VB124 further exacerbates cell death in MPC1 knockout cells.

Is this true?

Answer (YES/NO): NO